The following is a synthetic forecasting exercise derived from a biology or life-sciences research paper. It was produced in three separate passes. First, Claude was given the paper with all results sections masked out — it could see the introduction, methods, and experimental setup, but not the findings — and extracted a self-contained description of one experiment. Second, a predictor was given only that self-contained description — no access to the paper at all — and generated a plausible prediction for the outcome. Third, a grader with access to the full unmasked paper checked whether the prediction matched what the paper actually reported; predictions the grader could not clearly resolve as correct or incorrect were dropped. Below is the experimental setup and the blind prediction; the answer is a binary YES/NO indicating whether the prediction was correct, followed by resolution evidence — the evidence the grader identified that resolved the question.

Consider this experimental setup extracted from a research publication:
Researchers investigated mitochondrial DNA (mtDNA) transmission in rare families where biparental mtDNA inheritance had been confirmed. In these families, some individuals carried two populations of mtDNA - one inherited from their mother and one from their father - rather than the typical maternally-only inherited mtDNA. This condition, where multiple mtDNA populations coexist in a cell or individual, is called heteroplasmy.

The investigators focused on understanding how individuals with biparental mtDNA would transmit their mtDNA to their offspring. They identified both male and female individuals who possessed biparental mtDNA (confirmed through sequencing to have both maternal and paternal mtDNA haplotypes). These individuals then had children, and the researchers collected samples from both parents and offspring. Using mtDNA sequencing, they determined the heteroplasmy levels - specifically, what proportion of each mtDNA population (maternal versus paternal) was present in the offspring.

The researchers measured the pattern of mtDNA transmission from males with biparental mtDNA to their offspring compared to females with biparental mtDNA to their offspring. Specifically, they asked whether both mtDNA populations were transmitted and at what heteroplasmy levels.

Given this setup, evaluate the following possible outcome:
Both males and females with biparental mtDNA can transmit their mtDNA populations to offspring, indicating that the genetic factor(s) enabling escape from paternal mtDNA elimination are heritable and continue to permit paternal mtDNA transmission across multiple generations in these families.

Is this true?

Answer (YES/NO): NO